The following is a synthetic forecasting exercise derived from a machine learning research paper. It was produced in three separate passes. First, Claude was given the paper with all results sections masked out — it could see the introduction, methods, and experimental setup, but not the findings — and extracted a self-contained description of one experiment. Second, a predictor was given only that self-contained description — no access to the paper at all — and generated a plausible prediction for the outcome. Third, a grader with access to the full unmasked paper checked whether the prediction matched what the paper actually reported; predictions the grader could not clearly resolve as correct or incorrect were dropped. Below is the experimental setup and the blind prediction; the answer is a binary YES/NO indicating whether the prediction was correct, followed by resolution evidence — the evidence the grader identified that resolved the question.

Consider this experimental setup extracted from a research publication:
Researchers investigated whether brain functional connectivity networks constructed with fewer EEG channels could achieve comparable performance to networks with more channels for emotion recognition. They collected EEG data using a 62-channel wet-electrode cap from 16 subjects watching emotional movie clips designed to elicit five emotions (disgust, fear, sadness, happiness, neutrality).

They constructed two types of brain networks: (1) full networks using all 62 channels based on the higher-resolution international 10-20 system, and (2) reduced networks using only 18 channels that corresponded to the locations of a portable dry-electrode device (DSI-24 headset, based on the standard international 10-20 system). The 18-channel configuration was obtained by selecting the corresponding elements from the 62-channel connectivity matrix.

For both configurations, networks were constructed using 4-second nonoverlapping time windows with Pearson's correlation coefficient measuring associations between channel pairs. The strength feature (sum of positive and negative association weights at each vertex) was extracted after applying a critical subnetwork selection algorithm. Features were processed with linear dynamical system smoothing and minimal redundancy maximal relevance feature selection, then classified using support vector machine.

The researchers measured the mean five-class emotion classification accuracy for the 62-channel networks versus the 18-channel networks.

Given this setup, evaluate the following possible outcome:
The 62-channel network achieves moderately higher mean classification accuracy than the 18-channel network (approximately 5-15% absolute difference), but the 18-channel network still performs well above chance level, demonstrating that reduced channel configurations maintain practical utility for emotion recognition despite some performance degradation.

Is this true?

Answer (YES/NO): NO